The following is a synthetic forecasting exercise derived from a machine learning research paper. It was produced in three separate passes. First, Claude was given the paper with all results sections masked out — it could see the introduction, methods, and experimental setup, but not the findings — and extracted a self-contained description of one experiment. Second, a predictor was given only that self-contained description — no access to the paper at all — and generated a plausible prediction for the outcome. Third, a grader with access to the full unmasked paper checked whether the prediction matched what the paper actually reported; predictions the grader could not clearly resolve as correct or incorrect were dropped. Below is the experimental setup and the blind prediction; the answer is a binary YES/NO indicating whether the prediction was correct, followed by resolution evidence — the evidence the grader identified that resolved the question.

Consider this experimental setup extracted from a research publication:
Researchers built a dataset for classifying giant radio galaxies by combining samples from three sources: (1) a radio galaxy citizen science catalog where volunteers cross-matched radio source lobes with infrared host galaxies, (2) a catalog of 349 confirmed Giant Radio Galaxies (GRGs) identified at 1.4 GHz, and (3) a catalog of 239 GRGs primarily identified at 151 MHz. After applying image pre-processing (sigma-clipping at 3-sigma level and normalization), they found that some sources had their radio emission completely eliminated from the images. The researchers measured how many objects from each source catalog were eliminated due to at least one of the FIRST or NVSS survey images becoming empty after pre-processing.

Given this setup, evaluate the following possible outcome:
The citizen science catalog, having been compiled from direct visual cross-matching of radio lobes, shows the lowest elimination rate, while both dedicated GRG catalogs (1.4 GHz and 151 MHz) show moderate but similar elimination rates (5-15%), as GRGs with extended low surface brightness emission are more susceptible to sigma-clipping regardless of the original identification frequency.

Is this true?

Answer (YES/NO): YES